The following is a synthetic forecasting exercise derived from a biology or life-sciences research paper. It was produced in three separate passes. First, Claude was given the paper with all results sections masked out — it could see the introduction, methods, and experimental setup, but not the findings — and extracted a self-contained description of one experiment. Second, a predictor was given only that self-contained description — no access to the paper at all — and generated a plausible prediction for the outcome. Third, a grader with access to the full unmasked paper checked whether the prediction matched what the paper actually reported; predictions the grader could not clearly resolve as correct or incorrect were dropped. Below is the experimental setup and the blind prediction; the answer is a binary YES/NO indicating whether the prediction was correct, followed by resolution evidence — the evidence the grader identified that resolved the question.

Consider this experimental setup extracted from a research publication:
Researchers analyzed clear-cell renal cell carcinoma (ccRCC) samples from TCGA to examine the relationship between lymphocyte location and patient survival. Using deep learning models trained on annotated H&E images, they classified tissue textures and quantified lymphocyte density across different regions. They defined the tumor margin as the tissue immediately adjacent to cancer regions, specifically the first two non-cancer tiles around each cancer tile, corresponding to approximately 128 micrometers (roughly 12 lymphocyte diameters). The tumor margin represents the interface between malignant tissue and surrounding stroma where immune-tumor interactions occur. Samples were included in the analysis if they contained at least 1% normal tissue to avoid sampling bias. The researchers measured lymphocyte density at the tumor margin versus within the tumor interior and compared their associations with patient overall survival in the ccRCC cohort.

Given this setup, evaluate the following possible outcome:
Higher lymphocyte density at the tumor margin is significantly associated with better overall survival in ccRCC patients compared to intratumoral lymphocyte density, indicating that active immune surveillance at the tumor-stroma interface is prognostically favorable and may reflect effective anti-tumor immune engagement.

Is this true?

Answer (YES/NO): NO